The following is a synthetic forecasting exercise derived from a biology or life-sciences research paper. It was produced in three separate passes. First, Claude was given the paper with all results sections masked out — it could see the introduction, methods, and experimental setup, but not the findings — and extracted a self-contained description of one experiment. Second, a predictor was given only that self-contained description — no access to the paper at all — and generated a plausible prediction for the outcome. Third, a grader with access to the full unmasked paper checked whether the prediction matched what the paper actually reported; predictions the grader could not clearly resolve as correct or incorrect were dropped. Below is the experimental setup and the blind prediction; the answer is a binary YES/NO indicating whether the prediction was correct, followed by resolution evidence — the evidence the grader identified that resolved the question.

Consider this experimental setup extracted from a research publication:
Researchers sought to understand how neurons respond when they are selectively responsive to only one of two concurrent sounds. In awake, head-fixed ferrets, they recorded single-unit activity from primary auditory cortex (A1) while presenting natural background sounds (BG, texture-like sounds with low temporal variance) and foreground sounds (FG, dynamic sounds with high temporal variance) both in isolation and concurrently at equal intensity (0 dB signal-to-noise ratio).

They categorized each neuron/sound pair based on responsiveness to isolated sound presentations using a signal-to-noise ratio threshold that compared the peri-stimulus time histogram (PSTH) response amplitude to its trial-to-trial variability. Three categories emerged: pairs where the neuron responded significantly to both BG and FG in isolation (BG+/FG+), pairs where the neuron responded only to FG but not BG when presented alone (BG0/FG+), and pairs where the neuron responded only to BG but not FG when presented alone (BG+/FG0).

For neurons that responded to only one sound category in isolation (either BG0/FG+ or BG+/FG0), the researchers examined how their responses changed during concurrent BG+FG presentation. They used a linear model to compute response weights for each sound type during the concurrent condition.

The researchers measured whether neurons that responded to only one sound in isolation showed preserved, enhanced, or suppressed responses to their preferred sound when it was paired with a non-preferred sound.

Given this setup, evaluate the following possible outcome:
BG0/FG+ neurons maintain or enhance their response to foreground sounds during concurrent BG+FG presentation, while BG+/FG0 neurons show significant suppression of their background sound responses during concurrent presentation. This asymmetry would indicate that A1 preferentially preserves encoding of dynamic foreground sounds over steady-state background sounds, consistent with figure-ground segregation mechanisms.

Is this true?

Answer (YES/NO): NO